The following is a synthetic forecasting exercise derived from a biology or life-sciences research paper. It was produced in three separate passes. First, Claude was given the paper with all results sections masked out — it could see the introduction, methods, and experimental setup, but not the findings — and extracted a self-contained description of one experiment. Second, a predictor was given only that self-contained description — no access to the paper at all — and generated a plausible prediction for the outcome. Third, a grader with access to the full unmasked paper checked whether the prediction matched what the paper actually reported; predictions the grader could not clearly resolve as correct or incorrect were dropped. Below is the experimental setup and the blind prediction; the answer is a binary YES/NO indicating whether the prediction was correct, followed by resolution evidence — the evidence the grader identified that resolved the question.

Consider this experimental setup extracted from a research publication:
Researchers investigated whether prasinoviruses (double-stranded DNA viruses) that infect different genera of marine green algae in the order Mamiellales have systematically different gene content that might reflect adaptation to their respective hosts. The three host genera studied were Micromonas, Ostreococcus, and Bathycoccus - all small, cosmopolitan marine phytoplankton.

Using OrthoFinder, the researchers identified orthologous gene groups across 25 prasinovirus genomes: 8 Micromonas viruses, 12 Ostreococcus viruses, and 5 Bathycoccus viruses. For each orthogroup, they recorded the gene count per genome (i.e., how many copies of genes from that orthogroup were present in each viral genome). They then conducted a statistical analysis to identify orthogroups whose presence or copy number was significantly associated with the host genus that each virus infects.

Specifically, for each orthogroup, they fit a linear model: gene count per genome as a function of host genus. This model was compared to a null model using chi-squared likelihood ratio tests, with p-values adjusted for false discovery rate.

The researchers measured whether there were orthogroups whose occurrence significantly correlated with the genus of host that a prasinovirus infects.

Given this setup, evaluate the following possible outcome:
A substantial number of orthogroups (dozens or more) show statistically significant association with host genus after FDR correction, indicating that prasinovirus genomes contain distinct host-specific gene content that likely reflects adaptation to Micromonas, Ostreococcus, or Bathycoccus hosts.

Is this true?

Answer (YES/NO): YES